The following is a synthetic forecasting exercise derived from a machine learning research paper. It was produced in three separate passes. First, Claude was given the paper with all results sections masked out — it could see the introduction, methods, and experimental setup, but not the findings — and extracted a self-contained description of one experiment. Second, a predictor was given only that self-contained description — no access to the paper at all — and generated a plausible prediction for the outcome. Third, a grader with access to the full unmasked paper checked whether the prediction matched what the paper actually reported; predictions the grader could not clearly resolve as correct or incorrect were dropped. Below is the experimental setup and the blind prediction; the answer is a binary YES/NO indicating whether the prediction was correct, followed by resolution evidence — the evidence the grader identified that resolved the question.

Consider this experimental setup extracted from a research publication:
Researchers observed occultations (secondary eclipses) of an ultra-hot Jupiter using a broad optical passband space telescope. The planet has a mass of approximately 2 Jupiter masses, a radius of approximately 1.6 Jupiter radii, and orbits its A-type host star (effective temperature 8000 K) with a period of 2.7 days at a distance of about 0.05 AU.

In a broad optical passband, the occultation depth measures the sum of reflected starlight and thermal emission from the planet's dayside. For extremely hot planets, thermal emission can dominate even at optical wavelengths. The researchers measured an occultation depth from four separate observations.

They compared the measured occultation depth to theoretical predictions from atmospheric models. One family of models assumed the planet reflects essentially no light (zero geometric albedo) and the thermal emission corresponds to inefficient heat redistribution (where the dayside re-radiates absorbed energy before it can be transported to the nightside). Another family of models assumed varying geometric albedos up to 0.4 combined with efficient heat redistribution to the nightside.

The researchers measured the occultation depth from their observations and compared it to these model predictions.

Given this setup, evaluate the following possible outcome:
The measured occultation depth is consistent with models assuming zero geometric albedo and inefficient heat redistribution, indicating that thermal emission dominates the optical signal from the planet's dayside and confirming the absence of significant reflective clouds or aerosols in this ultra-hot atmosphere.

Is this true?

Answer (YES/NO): NO